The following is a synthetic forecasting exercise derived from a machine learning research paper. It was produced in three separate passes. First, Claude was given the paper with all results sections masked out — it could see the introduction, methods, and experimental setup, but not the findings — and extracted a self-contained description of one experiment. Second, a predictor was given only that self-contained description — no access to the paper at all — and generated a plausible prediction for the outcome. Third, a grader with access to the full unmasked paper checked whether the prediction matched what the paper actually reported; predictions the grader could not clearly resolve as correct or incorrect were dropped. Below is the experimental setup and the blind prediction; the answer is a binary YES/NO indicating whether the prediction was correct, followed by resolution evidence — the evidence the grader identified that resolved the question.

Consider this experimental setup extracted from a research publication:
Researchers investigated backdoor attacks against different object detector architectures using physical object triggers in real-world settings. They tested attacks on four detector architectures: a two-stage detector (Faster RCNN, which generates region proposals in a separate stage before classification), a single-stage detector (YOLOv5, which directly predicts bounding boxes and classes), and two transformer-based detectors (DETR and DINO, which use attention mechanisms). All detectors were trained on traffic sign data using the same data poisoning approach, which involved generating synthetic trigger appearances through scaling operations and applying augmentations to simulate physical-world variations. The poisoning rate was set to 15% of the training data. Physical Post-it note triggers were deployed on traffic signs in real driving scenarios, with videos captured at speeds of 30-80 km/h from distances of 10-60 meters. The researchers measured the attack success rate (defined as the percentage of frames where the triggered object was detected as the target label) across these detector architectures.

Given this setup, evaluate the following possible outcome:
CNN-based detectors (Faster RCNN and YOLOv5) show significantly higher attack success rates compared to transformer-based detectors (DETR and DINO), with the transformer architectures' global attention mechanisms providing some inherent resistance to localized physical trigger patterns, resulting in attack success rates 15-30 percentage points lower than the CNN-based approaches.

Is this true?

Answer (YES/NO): NO